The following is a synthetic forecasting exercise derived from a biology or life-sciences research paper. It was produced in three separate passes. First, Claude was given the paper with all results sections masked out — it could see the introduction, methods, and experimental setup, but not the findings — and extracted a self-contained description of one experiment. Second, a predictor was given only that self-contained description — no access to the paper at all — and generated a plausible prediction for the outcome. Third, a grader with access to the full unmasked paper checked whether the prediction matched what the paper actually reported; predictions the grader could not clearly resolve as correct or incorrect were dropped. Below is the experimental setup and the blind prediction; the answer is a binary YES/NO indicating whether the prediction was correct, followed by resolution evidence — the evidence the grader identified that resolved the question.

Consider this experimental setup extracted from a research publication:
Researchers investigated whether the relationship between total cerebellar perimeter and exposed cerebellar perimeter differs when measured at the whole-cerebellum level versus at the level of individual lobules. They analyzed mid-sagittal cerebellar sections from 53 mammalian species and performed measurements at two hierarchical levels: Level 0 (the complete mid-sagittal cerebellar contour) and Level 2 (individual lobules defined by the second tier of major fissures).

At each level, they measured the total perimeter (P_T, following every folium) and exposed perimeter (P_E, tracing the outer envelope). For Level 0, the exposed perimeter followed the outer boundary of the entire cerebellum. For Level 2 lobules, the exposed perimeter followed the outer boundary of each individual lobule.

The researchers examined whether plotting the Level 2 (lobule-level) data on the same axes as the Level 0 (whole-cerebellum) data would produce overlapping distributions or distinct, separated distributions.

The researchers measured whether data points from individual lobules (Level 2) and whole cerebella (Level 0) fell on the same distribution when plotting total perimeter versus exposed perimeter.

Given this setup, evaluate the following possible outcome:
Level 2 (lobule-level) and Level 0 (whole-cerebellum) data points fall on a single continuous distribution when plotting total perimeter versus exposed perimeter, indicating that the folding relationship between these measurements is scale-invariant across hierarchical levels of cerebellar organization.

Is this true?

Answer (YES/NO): NO